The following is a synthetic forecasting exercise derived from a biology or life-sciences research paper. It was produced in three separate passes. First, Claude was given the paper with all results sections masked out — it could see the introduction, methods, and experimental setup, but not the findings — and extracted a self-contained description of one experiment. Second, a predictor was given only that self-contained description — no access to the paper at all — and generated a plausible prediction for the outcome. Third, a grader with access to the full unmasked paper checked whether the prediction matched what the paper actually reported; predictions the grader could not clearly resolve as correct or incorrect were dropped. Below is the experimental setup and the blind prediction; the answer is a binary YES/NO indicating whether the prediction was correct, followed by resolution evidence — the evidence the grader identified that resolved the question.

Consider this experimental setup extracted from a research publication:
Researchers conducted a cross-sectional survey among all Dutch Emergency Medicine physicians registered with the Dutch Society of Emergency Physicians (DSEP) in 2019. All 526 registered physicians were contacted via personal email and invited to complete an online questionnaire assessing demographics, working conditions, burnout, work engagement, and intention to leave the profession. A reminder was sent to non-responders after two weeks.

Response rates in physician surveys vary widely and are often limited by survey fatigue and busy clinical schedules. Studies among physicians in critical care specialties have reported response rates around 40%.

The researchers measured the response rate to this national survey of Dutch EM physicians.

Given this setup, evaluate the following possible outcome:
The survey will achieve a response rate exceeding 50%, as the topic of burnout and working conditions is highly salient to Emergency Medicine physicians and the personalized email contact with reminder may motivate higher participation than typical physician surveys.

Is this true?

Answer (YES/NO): YES